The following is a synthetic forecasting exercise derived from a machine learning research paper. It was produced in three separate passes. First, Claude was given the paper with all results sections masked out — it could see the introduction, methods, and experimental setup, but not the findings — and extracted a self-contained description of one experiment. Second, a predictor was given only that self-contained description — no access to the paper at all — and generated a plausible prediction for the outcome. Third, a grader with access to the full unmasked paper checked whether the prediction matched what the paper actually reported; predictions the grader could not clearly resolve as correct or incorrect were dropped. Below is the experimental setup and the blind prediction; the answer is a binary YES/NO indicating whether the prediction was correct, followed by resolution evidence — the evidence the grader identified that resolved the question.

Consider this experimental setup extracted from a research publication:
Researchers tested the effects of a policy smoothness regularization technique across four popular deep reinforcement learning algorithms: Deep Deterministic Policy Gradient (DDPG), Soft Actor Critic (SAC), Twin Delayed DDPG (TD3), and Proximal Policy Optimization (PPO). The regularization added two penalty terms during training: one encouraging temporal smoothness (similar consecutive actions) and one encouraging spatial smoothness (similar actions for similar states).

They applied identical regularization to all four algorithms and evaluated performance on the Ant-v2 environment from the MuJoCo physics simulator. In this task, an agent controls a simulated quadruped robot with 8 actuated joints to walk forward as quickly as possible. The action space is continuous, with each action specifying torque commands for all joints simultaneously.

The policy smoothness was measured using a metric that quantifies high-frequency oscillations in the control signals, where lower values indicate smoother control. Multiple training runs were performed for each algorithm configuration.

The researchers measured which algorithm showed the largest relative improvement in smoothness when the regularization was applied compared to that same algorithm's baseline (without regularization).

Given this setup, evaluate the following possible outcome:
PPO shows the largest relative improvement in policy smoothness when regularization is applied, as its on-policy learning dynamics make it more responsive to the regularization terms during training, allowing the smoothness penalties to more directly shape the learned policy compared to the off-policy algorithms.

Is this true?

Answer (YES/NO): YES